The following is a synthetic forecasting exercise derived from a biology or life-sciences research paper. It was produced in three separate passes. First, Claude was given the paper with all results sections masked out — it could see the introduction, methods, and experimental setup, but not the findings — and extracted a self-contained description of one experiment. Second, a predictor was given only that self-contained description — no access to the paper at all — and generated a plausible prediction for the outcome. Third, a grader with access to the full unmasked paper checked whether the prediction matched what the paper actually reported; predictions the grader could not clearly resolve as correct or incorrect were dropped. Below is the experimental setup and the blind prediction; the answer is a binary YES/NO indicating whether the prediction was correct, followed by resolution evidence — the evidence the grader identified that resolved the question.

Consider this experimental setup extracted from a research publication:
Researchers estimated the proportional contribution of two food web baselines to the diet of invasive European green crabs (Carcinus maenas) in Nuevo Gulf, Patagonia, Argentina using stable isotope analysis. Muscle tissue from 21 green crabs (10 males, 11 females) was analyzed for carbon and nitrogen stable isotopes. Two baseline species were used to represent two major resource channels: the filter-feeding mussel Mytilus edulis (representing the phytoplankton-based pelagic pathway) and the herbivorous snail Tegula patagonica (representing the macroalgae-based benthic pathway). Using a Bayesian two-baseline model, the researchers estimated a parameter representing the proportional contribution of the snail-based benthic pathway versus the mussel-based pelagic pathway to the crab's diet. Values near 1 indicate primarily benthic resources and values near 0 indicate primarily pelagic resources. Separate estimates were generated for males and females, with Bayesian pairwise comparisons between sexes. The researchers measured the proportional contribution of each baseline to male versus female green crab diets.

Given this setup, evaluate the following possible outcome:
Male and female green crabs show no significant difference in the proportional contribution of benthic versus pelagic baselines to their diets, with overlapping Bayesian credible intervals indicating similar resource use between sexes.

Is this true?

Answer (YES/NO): YES